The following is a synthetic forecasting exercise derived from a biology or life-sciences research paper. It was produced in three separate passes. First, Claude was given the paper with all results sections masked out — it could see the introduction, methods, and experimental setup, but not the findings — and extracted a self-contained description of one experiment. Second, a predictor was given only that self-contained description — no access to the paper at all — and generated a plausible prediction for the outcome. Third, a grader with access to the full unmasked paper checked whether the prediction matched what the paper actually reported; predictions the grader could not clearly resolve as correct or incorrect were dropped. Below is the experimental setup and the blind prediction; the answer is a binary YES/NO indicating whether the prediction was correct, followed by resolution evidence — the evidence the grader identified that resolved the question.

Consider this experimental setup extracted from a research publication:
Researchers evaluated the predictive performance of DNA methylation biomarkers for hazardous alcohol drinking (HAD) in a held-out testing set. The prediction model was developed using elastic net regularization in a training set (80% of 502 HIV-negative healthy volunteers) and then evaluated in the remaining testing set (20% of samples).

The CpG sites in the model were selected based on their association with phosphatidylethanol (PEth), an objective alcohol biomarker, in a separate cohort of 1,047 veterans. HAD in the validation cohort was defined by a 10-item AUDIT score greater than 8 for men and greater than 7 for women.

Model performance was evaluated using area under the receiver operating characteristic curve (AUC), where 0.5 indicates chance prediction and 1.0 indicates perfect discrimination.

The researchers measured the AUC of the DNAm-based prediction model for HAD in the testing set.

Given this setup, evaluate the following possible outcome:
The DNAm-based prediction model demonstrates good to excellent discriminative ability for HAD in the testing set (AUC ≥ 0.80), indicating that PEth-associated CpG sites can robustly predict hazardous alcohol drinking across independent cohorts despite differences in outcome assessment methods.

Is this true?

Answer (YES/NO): NO